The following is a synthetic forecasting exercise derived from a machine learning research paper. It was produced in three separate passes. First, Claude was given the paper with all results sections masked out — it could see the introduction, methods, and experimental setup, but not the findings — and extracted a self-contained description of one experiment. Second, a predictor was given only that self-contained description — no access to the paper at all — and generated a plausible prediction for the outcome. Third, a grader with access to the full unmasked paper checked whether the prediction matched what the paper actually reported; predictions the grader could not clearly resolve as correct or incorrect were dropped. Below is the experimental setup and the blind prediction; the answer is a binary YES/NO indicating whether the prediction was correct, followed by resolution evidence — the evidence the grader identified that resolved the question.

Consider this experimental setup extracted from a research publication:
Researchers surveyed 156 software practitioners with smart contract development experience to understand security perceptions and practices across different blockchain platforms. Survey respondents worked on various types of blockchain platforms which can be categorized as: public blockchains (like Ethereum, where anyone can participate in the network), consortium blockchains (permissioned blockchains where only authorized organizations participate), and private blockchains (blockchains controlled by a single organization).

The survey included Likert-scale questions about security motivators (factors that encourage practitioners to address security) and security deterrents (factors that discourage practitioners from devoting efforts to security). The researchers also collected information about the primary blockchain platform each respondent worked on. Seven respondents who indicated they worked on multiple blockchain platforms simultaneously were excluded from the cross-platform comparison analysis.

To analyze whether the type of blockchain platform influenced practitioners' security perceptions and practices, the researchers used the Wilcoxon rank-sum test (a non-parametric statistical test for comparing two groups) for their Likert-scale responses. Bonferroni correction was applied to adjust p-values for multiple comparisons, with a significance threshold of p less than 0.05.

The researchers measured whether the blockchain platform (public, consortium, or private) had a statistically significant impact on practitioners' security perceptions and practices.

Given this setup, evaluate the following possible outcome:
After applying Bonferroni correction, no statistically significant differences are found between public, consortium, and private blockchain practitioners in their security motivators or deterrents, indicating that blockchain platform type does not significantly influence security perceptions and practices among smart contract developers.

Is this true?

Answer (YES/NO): NO